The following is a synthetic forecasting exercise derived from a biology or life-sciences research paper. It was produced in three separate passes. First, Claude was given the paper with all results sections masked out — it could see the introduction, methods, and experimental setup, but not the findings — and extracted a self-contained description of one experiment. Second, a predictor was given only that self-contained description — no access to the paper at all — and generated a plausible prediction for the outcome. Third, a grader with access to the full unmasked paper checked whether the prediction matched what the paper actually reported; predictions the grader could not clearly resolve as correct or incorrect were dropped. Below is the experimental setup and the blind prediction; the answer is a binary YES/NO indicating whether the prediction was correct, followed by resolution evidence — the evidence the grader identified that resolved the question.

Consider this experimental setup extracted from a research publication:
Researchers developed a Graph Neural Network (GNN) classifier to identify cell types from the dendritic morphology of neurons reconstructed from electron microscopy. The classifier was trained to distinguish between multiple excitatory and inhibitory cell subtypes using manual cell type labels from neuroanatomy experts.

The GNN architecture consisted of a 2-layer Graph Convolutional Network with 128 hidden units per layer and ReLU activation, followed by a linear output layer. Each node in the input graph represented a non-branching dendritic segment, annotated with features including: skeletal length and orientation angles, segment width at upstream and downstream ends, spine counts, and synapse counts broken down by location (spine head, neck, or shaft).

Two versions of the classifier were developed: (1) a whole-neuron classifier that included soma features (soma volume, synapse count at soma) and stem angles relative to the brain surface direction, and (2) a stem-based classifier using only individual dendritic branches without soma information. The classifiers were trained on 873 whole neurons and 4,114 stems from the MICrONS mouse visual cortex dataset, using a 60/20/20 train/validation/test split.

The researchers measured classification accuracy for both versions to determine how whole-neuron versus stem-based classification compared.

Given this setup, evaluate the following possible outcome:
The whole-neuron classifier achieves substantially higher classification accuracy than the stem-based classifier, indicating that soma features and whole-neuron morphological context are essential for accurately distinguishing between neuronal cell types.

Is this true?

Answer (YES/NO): NO